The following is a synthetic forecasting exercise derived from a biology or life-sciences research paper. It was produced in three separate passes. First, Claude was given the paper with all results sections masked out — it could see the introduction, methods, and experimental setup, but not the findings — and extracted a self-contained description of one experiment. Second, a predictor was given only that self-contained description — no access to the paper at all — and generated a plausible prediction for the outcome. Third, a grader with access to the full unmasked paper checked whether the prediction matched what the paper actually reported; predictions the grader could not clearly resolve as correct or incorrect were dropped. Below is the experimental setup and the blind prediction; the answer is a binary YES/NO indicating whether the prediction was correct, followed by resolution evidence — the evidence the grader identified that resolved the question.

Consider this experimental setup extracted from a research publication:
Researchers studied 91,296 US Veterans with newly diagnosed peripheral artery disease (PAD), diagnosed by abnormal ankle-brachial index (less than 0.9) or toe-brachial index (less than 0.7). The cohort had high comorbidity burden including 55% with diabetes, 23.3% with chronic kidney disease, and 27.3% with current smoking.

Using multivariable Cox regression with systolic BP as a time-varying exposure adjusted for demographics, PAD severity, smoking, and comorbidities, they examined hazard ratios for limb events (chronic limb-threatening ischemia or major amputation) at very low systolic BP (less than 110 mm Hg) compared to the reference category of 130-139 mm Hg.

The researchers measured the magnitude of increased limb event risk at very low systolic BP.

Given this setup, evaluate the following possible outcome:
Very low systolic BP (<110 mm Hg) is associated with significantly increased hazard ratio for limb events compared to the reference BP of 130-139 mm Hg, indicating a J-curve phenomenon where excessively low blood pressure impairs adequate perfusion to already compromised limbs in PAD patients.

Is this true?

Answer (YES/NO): YES